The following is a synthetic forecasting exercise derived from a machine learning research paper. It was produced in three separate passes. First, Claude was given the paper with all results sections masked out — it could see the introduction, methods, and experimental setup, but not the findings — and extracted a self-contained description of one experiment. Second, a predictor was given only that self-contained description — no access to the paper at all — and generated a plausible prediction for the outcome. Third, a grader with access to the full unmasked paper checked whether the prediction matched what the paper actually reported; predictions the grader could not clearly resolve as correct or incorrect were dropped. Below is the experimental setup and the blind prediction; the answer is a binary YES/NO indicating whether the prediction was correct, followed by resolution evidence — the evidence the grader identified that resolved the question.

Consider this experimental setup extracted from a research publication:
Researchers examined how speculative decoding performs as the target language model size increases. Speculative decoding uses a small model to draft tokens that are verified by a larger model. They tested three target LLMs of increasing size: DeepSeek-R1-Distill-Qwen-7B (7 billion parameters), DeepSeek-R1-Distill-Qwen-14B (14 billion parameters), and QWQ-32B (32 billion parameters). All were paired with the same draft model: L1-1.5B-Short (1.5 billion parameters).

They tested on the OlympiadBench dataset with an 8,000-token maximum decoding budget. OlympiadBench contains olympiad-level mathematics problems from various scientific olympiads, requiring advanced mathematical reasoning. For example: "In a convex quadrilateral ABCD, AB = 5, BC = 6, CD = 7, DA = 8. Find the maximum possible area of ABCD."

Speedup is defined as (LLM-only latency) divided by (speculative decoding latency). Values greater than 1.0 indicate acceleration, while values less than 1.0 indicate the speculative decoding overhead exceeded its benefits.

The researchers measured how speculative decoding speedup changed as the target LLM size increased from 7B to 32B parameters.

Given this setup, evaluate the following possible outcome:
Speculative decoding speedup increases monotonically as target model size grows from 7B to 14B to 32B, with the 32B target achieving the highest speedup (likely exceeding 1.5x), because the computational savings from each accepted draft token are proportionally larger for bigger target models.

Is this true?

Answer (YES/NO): NO